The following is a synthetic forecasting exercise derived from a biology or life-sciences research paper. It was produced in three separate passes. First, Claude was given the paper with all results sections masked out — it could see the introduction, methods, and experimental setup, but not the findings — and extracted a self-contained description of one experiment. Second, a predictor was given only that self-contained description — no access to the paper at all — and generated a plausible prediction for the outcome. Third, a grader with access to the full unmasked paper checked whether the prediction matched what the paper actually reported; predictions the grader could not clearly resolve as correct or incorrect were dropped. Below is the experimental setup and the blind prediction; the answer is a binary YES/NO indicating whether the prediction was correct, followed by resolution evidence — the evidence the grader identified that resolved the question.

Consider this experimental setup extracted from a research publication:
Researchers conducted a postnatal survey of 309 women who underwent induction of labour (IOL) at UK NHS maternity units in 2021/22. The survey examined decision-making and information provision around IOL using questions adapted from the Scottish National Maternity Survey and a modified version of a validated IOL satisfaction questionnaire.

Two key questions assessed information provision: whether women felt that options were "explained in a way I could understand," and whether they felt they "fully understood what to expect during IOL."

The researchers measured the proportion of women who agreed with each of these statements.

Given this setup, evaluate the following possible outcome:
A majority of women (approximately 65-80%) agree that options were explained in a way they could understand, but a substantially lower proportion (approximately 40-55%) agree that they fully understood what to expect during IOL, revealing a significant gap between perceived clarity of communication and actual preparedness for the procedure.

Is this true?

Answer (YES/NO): YES